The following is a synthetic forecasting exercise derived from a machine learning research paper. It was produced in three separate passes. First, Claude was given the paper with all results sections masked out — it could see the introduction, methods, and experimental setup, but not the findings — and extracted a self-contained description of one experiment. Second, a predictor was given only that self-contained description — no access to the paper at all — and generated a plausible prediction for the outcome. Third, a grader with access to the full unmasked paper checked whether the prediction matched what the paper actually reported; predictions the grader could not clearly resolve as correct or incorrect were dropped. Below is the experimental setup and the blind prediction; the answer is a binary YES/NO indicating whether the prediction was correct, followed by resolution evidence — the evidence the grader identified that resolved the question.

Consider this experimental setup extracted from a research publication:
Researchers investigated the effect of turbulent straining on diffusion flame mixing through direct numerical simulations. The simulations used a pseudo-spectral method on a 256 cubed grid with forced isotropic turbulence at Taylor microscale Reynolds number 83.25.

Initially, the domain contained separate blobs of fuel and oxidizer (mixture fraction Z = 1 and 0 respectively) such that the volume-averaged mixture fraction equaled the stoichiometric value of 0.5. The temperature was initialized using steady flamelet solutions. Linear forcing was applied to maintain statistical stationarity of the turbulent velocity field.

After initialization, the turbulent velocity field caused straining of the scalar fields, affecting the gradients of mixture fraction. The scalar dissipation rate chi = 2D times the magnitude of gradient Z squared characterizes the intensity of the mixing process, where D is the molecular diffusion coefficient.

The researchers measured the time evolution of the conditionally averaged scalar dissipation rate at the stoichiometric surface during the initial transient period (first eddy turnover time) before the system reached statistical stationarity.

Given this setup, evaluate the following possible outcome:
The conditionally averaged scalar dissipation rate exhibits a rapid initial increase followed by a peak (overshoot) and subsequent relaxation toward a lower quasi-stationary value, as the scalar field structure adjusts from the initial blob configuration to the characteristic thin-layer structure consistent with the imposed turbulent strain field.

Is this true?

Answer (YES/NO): YES